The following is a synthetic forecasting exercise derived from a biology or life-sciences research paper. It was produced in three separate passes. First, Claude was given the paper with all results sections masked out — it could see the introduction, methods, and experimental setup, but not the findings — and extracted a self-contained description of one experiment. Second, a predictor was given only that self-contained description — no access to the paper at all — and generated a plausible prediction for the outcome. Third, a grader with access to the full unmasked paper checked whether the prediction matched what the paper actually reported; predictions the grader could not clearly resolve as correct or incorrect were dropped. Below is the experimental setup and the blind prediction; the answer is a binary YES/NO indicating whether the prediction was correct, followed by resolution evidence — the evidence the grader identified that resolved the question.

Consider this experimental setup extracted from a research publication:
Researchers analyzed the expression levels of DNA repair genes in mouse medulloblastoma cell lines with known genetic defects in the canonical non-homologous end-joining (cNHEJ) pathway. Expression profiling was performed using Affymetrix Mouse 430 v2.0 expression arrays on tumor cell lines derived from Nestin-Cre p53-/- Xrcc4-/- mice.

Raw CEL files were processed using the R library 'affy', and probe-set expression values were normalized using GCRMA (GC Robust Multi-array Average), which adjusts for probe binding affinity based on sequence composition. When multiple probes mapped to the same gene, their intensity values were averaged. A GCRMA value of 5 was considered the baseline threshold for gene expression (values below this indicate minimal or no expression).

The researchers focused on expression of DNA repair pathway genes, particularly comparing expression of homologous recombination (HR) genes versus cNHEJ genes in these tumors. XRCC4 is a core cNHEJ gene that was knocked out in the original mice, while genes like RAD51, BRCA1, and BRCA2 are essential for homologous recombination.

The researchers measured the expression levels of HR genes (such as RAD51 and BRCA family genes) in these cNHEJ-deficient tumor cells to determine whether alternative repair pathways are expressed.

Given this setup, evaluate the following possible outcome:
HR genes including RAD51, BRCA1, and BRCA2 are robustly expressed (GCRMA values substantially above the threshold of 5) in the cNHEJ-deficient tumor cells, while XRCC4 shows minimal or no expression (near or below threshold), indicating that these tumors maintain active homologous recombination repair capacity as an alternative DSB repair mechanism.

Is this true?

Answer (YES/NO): NO